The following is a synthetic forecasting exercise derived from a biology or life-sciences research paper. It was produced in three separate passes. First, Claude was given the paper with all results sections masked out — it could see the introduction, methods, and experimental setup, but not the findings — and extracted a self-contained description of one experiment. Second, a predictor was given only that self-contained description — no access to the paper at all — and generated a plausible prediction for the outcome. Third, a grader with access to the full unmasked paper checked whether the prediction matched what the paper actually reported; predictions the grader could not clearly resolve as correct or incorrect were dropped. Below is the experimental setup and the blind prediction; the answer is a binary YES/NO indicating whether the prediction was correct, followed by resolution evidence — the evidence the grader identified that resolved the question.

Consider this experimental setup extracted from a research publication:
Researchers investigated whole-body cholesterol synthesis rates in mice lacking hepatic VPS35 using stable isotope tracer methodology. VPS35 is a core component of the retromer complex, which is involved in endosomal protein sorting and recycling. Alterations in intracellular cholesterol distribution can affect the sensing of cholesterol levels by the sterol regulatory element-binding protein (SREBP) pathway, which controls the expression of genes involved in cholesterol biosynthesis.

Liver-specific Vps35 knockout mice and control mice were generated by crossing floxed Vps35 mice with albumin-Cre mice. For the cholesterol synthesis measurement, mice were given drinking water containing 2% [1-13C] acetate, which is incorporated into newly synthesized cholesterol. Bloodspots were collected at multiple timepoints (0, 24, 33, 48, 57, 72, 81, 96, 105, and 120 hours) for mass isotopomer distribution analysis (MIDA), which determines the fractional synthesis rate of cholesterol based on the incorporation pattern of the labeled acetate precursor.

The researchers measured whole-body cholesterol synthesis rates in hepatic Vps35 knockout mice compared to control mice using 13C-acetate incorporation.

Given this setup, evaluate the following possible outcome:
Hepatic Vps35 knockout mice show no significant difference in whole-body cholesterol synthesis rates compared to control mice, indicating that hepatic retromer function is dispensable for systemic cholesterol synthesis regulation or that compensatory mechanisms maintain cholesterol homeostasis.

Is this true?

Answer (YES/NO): NO